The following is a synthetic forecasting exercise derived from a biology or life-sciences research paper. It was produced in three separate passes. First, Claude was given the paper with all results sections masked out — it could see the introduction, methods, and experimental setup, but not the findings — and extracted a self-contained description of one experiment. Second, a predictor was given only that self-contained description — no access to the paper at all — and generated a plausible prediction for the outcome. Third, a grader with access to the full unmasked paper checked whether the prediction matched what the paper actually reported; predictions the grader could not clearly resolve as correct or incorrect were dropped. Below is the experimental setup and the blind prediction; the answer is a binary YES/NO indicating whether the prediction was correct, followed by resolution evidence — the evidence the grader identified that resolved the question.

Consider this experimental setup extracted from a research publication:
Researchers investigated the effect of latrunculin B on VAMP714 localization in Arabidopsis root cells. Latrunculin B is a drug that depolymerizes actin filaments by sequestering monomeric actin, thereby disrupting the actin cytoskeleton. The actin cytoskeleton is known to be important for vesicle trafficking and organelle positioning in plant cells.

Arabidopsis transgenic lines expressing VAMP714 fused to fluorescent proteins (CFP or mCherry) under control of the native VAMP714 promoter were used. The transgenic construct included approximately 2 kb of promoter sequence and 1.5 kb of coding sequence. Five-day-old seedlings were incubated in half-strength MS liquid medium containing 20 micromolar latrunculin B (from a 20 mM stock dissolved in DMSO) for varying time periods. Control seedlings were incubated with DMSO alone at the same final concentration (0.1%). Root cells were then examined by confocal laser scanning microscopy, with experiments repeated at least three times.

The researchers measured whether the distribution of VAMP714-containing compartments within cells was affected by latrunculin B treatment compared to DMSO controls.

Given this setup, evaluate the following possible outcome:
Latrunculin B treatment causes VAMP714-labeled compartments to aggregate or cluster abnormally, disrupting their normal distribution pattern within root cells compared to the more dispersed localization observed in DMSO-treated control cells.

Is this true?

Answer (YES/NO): YES